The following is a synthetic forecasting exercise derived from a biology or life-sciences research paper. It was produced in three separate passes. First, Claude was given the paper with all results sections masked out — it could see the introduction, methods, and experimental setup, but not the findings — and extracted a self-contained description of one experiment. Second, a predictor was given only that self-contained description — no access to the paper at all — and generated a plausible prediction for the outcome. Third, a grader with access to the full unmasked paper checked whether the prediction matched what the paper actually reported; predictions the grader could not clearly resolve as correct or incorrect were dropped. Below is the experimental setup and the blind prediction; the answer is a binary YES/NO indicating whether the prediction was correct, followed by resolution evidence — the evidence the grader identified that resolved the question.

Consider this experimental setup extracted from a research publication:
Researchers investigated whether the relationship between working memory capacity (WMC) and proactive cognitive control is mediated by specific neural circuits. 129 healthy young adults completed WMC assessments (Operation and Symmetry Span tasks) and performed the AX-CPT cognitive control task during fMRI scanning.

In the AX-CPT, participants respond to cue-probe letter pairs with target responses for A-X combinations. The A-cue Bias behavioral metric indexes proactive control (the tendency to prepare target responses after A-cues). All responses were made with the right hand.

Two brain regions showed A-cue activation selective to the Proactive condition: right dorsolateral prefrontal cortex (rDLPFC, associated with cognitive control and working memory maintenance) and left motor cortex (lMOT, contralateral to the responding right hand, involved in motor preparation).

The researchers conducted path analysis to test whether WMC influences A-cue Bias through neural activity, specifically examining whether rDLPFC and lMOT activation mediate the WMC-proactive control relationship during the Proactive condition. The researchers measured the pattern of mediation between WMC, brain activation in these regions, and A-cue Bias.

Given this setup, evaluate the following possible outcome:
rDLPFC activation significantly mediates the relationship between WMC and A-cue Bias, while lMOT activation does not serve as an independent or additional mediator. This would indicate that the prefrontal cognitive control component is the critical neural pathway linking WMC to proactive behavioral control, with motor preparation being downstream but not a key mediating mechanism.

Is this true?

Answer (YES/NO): NO